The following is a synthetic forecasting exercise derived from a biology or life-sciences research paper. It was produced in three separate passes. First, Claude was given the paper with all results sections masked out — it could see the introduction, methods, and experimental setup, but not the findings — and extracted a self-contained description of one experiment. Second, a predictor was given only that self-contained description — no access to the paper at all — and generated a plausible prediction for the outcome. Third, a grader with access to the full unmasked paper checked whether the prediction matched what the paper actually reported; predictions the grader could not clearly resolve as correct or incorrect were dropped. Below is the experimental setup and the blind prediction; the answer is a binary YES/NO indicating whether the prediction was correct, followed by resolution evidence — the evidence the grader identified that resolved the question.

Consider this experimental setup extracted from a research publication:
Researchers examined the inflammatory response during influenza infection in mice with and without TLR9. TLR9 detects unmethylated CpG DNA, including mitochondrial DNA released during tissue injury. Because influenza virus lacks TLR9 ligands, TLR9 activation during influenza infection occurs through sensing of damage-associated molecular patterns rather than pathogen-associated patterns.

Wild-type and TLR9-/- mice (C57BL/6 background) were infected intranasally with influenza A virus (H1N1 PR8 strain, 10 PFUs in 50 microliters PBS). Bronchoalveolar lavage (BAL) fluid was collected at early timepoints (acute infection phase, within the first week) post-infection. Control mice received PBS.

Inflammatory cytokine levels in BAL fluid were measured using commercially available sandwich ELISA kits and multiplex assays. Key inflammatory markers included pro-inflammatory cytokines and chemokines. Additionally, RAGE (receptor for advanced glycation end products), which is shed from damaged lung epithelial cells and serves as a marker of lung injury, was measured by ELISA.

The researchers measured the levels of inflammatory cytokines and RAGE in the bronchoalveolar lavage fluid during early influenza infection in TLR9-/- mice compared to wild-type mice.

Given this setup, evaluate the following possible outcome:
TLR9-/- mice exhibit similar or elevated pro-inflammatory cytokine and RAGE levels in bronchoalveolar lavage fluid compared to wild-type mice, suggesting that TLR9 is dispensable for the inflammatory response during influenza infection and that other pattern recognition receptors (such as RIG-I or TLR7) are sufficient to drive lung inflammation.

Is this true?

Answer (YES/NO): NO